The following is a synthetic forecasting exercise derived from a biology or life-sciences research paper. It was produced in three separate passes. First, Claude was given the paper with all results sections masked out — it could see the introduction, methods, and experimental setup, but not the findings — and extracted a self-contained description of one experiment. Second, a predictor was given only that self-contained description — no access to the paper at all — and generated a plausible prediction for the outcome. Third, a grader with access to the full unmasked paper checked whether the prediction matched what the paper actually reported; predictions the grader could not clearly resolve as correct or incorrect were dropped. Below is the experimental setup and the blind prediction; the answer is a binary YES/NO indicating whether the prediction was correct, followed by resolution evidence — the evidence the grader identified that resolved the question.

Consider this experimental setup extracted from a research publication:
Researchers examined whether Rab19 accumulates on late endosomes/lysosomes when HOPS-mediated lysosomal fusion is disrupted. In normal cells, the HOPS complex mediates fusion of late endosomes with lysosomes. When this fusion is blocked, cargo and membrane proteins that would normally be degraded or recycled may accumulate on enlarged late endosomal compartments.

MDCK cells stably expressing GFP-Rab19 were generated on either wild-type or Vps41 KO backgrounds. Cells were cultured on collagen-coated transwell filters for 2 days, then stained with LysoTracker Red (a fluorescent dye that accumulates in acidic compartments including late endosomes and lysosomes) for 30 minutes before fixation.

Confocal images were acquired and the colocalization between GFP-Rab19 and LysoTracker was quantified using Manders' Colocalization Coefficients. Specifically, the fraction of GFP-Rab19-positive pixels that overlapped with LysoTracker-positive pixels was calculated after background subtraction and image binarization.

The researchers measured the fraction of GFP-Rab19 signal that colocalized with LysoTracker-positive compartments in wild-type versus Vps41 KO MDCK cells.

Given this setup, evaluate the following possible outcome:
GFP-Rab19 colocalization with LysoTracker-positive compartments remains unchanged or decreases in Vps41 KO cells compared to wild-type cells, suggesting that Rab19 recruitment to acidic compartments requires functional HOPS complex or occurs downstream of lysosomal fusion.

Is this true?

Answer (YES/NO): NO